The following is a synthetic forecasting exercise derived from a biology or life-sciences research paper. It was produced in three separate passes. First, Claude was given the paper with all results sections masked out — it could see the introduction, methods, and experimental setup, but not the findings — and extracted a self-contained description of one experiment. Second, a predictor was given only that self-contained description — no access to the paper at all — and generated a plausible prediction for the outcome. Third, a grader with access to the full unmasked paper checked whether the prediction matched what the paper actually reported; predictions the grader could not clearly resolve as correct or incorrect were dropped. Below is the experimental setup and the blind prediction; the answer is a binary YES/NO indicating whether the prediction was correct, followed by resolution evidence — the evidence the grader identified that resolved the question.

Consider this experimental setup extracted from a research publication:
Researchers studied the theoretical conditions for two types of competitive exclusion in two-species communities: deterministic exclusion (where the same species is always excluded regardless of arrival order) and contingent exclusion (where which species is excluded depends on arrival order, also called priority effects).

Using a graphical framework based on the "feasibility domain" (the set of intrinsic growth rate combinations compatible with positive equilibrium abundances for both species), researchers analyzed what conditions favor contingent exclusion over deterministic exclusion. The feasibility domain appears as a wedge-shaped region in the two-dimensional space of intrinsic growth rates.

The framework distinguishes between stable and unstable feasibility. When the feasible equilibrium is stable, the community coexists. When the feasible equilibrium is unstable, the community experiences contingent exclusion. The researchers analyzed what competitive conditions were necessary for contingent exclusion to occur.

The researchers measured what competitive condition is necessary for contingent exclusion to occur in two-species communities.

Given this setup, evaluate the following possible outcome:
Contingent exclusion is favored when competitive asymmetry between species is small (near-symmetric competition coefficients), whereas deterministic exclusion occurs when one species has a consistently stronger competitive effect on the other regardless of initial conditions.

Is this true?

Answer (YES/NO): NO